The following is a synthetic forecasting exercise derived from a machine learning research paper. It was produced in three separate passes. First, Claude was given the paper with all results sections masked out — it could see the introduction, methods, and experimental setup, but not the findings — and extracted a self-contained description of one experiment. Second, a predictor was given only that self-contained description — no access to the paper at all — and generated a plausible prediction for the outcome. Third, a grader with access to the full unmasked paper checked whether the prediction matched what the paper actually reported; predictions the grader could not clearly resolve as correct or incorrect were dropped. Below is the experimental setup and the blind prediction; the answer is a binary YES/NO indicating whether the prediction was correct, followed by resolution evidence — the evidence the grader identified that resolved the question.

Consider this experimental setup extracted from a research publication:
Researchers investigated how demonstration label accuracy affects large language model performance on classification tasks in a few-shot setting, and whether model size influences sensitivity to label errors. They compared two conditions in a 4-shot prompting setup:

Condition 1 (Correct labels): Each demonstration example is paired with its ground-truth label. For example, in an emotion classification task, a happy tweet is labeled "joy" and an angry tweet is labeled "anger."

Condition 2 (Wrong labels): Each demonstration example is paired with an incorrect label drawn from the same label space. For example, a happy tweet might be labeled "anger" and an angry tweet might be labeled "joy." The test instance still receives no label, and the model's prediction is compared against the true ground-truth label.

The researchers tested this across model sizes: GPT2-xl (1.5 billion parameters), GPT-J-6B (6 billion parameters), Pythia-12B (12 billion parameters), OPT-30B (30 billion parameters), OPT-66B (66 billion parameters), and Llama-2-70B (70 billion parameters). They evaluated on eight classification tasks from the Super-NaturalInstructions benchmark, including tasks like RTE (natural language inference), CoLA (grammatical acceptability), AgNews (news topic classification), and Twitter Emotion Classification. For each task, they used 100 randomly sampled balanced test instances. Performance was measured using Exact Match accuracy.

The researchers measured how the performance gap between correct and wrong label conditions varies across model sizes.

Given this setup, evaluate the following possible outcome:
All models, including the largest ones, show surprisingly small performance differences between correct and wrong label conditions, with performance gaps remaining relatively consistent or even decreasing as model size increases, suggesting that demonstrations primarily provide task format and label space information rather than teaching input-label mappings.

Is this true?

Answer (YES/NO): NO